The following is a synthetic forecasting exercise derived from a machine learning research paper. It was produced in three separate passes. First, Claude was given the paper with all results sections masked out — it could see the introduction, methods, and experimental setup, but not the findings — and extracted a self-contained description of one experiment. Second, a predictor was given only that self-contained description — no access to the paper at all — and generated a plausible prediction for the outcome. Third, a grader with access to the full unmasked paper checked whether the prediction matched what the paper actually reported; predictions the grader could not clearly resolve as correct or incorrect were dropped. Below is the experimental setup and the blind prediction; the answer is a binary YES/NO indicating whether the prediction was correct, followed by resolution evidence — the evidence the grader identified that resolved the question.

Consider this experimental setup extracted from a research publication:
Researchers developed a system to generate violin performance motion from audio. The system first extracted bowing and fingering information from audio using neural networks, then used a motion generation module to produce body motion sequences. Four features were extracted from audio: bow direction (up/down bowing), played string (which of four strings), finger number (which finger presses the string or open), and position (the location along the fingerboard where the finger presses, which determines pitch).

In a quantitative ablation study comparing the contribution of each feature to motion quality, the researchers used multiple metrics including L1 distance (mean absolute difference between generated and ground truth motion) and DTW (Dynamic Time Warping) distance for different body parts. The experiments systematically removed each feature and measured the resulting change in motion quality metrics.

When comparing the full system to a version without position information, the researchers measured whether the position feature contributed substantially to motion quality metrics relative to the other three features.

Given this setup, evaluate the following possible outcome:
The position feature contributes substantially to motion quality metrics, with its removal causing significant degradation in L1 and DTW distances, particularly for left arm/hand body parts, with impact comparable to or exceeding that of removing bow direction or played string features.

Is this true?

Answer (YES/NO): NO